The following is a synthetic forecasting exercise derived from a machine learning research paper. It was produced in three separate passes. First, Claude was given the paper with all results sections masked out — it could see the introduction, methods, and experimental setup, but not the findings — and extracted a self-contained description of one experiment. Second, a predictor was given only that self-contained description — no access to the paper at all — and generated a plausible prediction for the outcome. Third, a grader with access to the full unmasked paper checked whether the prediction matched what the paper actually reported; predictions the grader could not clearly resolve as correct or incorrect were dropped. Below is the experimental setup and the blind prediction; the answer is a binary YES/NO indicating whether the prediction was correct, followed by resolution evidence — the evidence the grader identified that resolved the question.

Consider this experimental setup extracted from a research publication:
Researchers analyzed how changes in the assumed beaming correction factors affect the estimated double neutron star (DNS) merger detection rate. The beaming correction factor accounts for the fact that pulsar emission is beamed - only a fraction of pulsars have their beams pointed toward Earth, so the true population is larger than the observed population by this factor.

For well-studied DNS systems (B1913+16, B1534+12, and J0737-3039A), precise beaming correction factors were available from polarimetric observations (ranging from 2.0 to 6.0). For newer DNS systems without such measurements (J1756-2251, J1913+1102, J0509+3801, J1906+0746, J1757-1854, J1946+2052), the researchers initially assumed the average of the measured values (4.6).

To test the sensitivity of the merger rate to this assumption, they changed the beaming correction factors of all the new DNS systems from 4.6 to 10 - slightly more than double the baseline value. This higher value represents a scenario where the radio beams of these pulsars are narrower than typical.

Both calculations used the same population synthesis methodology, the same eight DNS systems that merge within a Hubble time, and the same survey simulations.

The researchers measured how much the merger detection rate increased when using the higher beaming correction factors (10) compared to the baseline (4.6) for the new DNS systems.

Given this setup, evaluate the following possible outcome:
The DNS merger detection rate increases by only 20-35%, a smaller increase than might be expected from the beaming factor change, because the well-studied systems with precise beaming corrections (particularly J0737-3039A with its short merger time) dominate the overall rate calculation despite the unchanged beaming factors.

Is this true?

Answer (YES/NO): NO